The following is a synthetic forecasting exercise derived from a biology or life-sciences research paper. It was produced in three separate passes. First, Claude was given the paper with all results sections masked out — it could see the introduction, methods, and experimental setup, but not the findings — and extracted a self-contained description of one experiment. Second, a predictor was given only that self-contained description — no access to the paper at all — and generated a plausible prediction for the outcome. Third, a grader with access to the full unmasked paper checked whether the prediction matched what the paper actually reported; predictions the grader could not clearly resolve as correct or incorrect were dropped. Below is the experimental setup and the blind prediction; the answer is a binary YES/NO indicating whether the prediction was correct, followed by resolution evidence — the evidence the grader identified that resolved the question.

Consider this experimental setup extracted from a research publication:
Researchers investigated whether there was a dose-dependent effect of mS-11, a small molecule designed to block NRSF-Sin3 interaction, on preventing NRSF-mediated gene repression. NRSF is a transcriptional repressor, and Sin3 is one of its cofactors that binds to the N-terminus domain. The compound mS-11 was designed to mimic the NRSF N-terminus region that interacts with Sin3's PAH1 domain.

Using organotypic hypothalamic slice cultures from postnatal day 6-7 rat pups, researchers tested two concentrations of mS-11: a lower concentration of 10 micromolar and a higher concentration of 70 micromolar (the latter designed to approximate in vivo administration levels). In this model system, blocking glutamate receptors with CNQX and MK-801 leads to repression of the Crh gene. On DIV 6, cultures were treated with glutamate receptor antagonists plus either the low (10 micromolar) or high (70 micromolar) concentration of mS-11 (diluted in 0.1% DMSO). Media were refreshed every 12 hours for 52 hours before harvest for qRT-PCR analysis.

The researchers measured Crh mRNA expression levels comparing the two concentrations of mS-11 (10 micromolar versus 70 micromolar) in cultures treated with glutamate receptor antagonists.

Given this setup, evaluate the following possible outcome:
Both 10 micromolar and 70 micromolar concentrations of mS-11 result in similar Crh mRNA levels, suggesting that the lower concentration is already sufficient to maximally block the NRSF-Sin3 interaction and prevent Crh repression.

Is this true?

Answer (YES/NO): NO